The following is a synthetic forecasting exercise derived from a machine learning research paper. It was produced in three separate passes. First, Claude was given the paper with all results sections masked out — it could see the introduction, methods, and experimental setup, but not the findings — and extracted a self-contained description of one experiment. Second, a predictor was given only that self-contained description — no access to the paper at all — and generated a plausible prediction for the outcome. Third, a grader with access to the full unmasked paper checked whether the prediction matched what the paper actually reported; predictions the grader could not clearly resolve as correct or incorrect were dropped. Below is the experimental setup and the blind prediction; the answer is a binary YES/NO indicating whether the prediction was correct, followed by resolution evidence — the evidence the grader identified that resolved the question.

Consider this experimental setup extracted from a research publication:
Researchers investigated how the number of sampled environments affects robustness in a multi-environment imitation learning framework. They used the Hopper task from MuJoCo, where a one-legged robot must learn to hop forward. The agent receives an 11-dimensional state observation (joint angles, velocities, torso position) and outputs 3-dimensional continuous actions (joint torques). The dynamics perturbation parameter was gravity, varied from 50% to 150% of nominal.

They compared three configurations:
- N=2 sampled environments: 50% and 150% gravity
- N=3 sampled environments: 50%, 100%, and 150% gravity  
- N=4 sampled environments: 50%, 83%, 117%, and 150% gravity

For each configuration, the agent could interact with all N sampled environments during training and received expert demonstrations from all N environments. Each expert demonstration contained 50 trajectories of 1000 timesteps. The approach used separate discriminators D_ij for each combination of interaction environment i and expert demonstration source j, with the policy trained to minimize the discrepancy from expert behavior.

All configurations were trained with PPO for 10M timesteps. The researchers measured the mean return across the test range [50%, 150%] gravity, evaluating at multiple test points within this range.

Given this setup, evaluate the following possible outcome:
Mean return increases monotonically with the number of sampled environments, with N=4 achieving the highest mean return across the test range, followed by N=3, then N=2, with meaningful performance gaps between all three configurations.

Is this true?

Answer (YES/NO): NO